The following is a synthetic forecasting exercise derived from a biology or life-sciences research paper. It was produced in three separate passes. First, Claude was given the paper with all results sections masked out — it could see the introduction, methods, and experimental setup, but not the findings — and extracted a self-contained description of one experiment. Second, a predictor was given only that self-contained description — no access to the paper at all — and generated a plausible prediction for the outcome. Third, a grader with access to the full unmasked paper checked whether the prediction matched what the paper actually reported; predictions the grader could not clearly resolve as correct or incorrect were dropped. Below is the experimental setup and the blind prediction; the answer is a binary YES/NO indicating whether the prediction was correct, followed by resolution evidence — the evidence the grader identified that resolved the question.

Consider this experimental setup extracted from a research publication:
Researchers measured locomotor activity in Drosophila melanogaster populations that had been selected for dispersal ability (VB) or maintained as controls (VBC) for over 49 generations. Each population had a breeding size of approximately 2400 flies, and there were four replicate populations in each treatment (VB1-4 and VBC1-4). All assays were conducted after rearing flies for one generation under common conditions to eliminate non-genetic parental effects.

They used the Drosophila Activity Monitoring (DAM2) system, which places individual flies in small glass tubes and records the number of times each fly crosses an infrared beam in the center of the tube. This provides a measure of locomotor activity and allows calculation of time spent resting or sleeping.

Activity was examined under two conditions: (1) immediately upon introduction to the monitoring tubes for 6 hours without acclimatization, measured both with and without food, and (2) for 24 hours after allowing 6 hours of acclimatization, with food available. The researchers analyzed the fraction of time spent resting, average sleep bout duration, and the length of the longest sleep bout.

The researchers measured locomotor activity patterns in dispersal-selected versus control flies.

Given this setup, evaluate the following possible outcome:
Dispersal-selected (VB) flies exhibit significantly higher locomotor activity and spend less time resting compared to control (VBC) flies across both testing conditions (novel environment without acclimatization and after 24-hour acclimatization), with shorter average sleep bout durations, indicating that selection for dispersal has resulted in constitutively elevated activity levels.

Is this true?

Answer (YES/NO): NO